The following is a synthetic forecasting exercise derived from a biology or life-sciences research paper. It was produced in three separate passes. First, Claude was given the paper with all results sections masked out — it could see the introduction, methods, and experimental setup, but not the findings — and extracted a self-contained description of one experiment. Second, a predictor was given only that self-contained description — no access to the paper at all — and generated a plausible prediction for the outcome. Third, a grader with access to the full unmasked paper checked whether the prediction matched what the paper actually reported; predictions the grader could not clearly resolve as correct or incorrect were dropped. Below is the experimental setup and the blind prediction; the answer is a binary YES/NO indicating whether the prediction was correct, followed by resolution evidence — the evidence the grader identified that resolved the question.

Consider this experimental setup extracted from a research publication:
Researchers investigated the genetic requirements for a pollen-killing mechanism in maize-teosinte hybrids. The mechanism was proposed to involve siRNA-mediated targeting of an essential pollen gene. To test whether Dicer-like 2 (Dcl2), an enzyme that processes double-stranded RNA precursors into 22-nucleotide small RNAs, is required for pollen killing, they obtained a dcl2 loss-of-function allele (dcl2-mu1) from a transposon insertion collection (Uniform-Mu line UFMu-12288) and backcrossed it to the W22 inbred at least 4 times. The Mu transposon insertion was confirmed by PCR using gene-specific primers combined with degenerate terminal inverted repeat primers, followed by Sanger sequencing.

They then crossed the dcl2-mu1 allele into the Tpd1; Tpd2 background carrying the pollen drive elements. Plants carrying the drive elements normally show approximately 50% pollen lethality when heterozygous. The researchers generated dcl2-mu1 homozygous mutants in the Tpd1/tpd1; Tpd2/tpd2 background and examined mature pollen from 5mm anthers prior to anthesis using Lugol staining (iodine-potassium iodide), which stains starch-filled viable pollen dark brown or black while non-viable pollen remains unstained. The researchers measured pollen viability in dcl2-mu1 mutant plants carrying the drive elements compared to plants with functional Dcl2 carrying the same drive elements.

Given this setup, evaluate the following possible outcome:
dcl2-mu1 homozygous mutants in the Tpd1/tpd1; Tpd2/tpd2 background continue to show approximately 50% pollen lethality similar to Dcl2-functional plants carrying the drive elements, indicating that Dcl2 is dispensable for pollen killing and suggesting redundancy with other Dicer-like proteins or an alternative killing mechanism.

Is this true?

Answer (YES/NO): NO